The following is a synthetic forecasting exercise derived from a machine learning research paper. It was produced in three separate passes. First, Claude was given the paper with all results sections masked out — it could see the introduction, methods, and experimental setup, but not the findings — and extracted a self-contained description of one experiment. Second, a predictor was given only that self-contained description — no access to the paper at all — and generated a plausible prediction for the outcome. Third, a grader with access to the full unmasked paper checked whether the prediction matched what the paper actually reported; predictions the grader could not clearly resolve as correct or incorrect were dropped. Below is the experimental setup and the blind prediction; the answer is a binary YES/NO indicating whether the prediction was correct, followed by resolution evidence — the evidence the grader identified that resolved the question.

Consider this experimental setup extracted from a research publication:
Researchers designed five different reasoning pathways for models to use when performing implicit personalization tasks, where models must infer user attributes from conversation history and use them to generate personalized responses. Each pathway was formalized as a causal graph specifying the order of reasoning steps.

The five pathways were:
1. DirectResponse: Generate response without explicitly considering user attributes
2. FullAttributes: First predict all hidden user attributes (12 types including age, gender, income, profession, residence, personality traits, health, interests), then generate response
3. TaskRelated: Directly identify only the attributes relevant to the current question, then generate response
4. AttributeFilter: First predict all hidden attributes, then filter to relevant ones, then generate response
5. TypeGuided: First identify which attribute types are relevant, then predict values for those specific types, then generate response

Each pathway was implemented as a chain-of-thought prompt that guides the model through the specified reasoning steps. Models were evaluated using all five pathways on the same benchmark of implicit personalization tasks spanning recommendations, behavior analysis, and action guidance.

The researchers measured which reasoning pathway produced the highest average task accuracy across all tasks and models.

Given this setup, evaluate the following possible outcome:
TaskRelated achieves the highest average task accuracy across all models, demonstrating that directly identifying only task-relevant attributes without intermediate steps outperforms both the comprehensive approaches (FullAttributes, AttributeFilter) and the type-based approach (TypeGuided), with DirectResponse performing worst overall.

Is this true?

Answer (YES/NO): NO